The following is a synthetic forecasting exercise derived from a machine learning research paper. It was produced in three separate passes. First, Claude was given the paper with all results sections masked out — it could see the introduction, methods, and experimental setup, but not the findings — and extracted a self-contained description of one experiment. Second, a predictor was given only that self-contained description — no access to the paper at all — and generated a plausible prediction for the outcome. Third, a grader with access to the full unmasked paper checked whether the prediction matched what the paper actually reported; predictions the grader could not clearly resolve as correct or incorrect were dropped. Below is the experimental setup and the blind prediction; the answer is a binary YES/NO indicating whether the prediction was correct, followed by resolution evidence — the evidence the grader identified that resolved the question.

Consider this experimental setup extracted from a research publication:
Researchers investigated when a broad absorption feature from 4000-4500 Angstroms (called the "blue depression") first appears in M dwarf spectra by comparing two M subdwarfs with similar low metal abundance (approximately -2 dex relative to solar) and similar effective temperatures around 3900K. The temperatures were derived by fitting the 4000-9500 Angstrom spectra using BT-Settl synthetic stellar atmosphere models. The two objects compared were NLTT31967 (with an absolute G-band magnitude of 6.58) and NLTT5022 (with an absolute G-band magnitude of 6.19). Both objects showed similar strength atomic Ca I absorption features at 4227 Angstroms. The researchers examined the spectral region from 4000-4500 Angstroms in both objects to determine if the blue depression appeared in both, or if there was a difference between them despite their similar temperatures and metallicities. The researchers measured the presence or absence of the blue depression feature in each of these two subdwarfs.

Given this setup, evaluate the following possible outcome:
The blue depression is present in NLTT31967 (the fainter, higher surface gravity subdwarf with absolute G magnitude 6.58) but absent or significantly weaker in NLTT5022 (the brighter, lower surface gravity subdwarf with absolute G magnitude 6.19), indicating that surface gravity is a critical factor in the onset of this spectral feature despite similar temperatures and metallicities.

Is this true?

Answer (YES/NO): YES